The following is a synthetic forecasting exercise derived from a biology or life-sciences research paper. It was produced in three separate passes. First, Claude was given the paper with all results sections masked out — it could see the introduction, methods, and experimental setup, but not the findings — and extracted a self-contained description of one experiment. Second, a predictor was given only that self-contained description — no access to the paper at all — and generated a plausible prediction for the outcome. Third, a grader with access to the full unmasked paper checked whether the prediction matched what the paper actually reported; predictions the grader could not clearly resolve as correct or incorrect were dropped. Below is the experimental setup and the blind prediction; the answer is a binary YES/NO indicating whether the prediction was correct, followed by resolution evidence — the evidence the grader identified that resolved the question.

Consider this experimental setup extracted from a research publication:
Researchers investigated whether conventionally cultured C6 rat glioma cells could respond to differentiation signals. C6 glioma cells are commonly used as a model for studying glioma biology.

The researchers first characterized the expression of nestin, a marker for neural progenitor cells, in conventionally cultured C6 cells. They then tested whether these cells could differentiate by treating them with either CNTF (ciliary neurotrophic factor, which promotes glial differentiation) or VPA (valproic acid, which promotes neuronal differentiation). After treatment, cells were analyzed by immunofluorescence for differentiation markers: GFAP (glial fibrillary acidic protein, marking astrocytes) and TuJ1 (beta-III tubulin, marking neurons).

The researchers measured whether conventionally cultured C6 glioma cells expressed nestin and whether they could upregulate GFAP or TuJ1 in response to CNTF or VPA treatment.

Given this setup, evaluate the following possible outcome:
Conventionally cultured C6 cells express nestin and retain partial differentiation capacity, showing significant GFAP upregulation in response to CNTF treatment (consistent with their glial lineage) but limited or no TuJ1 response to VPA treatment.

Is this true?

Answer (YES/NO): NO